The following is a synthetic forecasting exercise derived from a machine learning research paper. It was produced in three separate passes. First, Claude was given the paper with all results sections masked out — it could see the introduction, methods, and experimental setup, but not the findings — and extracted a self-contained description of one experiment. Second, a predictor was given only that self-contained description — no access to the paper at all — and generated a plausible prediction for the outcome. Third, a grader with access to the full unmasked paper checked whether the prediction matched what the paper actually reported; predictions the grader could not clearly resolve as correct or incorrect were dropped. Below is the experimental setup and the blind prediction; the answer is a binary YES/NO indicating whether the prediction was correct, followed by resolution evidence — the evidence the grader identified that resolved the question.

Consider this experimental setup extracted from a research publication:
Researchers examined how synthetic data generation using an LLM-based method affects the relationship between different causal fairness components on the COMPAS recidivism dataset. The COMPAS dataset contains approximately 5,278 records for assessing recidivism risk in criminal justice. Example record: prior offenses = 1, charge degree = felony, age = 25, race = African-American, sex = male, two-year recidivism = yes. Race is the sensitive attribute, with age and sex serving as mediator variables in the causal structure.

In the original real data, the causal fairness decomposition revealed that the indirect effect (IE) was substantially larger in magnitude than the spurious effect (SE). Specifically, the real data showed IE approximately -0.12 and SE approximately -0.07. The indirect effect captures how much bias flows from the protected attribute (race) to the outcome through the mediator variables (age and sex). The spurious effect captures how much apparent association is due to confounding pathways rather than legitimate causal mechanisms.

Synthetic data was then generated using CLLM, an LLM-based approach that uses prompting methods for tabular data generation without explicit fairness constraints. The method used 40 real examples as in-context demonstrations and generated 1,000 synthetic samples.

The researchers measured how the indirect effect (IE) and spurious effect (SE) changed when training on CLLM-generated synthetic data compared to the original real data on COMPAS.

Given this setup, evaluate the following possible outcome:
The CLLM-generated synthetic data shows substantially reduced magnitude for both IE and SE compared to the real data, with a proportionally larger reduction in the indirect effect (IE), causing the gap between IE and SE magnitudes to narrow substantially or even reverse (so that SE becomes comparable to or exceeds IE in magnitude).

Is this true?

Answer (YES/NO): NO